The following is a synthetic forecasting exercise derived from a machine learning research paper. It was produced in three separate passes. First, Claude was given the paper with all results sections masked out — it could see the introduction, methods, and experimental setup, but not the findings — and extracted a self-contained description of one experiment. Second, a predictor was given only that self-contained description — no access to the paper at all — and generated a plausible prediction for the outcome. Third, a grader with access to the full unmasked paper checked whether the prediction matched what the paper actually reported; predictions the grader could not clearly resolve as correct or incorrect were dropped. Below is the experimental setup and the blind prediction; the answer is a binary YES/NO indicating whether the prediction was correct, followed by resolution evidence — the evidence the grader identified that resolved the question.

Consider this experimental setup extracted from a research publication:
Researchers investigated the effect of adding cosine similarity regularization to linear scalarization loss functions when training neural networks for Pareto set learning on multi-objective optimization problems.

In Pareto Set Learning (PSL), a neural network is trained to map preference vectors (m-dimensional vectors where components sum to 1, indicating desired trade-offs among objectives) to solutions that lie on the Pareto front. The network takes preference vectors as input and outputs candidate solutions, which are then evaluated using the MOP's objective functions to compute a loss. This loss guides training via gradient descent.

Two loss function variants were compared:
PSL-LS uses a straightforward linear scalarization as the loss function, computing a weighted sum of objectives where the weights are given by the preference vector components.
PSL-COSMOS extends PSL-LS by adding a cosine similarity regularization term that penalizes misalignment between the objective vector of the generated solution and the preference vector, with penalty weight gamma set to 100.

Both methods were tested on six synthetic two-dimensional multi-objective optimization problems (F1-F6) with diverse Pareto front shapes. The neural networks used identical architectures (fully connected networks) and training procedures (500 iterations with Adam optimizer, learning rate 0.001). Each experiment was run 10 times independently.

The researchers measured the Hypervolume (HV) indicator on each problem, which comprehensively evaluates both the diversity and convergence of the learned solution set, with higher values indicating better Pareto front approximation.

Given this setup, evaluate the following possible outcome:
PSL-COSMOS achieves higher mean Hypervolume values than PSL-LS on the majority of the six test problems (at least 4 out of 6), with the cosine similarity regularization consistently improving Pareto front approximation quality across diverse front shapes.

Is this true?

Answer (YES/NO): NO